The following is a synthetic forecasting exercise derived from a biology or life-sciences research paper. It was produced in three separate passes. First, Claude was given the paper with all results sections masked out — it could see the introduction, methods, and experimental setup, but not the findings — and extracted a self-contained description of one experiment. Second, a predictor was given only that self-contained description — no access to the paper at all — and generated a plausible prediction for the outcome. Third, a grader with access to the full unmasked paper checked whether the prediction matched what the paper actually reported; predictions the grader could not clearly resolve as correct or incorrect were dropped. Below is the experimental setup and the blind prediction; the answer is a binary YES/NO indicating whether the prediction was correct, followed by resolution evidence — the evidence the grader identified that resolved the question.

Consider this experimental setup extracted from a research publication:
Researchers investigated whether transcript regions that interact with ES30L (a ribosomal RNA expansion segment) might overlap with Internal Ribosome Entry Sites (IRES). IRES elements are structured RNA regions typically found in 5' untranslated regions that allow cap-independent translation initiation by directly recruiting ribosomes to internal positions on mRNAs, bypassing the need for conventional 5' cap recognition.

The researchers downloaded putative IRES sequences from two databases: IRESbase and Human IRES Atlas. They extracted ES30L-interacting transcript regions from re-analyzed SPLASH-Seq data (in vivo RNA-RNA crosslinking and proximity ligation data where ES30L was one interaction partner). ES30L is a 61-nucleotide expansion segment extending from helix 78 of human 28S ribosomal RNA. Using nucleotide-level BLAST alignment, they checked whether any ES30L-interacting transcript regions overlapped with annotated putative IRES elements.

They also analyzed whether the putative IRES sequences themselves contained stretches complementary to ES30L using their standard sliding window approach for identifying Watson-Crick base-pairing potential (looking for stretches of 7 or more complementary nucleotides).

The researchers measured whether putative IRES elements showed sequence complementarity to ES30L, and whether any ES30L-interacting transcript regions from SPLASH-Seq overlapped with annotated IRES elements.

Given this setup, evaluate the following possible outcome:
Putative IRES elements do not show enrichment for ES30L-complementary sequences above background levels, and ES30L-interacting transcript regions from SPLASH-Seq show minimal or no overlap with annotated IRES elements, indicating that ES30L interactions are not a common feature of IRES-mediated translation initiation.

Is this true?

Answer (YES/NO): NO